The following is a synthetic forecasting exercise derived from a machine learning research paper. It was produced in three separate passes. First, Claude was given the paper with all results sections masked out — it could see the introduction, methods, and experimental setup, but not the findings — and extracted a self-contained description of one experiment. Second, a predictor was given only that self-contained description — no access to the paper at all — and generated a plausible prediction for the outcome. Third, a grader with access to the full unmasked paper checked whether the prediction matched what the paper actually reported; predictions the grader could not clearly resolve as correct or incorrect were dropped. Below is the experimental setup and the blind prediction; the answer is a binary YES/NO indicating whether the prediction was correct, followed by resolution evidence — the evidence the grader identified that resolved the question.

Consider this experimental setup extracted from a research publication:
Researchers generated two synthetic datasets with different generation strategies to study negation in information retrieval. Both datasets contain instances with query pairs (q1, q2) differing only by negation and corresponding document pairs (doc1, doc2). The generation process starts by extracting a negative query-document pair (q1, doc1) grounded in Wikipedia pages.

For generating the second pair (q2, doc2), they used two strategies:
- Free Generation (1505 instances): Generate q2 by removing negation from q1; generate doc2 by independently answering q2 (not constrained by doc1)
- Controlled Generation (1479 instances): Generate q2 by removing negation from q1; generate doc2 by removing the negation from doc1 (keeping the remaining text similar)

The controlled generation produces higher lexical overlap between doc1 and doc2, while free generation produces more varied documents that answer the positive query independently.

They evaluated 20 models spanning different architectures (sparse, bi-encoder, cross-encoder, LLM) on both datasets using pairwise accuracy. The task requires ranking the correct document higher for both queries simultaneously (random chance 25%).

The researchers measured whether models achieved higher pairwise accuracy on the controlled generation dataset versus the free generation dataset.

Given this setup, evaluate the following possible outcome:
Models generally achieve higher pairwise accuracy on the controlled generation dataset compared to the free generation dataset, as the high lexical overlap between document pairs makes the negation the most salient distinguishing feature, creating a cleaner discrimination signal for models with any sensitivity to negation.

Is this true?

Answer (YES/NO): YES